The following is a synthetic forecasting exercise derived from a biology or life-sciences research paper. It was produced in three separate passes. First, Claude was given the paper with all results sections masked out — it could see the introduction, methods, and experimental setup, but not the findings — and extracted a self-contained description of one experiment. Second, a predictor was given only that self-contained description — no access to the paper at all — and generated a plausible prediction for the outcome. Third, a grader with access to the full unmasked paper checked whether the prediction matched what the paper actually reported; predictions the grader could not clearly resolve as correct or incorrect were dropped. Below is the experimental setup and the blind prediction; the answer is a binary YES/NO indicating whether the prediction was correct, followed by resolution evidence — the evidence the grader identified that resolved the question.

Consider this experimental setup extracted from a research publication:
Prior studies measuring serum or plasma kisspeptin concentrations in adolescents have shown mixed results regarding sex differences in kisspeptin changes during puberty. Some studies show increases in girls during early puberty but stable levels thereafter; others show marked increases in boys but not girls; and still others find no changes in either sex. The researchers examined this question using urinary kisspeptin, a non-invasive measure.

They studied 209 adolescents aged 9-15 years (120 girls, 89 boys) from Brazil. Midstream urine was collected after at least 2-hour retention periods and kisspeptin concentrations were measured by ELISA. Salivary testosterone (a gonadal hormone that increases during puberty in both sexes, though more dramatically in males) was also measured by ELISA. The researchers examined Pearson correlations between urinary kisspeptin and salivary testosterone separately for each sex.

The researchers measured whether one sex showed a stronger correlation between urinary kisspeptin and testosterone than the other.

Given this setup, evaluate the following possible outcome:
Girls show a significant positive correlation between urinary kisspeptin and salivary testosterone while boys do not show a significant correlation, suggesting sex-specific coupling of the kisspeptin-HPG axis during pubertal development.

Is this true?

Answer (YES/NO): NO